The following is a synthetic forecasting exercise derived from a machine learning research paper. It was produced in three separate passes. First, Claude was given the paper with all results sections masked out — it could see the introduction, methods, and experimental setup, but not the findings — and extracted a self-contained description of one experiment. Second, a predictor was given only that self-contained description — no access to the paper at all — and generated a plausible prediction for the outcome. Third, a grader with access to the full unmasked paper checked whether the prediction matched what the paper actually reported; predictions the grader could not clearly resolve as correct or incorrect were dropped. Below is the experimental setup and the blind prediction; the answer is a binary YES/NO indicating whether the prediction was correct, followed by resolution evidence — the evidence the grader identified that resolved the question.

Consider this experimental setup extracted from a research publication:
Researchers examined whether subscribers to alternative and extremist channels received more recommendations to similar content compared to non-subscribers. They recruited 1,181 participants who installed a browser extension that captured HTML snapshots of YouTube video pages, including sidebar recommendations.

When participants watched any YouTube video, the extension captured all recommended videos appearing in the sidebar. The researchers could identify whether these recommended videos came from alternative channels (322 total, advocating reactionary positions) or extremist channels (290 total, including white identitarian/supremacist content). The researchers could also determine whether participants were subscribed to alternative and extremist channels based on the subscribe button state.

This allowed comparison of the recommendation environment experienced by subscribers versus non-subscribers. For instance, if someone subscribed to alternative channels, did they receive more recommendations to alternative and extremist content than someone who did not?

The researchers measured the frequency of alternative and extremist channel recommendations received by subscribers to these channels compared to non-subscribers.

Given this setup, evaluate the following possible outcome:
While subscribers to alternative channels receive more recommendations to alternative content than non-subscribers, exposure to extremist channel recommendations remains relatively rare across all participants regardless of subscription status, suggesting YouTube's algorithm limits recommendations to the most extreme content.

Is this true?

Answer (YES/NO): NO